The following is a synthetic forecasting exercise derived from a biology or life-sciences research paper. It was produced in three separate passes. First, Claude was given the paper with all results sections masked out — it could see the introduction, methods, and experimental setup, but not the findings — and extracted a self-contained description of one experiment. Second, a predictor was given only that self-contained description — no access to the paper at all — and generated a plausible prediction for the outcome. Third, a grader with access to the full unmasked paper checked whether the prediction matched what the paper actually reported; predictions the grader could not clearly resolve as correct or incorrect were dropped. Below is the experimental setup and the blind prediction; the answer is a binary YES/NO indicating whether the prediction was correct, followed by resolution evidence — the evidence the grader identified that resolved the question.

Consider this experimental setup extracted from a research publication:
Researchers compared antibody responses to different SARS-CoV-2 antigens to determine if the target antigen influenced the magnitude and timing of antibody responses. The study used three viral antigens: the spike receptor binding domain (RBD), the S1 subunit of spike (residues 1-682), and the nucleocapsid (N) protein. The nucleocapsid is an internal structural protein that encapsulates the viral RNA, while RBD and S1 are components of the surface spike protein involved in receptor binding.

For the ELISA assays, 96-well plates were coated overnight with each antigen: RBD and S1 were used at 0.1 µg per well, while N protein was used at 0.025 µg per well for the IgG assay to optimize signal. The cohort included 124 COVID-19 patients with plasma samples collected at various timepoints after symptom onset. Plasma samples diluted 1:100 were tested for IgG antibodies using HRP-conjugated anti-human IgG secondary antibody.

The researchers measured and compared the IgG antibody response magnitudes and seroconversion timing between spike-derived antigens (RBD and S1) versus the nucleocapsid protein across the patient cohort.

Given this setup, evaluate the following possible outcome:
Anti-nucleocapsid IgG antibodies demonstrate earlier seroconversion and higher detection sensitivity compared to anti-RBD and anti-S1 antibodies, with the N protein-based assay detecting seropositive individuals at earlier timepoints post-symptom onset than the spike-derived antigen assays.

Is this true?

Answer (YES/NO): NO